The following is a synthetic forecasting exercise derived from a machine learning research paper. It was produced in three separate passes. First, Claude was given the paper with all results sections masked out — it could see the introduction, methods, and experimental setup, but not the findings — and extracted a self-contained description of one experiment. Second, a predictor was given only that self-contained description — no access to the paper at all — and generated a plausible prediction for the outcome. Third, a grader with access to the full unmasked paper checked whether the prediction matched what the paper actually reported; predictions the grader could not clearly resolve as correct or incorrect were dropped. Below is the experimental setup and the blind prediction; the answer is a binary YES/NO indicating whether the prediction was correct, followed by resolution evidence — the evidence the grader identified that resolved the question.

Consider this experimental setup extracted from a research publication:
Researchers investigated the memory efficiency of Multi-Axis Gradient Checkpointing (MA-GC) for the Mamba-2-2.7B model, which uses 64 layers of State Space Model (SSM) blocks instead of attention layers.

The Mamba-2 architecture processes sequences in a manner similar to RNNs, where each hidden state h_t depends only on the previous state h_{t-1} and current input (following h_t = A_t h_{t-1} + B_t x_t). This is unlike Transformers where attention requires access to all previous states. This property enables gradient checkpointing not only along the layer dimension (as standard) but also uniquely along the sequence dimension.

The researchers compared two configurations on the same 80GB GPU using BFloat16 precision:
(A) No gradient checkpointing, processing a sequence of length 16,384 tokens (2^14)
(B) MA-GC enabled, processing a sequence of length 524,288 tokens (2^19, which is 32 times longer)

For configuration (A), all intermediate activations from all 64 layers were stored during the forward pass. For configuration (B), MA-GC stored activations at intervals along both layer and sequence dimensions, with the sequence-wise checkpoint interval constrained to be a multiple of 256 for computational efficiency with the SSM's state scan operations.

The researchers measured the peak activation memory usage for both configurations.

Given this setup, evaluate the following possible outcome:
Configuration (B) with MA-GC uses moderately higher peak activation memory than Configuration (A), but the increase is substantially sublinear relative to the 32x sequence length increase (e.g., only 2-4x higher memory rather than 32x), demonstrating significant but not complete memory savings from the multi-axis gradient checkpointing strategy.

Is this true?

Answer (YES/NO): NO